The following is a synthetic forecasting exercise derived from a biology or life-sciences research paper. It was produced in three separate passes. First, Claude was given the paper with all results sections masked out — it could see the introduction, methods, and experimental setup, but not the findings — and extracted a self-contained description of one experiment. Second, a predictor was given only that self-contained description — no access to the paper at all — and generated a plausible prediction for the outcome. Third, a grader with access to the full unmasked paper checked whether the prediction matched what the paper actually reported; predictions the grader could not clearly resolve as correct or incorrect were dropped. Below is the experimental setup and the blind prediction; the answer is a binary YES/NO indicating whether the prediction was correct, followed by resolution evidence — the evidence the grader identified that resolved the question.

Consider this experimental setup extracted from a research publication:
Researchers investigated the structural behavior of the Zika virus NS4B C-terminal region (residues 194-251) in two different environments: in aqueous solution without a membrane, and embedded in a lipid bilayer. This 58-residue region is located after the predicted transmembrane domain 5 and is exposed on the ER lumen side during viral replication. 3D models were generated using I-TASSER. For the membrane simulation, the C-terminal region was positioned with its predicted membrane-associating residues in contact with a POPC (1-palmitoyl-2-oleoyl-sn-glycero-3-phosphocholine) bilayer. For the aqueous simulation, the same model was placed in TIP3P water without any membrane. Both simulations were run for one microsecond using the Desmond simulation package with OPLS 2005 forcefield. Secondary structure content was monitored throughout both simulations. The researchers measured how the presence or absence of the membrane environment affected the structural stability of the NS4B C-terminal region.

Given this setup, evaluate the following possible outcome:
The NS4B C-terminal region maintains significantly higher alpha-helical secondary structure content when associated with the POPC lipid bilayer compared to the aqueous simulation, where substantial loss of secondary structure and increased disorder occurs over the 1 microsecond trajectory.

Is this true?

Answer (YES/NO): YES